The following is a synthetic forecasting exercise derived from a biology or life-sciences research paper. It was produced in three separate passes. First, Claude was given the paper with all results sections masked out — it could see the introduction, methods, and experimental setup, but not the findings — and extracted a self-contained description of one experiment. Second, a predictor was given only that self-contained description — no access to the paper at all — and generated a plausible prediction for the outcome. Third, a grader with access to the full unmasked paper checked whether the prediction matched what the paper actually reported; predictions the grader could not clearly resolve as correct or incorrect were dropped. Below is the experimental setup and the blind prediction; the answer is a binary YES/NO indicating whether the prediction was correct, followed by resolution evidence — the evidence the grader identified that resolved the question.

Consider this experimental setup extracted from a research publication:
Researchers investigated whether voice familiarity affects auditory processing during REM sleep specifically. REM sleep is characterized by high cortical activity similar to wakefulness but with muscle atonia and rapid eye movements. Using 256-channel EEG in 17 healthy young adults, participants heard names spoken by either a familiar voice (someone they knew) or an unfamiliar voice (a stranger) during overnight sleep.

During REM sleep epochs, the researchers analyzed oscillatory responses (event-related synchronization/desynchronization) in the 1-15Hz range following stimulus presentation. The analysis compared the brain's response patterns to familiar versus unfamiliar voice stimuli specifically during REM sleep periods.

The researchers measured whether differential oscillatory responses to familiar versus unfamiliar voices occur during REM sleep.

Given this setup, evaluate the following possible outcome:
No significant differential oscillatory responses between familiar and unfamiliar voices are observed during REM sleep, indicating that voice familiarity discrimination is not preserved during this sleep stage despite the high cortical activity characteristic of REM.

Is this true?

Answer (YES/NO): NO